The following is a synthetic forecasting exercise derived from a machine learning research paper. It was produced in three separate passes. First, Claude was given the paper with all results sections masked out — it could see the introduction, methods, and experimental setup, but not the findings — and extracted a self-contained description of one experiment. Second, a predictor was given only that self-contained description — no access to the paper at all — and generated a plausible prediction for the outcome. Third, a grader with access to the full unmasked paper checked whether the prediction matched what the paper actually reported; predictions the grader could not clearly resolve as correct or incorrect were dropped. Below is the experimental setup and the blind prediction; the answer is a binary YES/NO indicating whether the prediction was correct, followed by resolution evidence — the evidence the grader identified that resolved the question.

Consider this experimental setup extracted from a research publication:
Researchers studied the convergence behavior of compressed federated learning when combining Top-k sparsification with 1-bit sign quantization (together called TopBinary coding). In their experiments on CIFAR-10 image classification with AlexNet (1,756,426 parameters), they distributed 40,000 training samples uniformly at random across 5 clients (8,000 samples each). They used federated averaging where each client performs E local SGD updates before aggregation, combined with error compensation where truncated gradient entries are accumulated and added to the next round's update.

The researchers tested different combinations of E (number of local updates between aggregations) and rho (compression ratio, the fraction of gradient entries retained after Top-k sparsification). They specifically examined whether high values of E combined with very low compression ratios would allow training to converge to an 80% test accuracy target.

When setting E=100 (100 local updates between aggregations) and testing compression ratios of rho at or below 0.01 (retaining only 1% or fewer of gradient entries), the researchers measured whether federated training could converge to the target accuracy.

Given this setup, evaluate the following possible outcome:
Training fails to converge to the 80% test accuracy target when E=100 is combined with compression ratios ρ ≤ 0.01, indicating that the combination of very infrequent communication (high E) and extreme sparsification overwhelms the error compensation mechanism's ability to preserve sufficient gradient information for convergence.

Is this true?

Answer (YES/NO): YES